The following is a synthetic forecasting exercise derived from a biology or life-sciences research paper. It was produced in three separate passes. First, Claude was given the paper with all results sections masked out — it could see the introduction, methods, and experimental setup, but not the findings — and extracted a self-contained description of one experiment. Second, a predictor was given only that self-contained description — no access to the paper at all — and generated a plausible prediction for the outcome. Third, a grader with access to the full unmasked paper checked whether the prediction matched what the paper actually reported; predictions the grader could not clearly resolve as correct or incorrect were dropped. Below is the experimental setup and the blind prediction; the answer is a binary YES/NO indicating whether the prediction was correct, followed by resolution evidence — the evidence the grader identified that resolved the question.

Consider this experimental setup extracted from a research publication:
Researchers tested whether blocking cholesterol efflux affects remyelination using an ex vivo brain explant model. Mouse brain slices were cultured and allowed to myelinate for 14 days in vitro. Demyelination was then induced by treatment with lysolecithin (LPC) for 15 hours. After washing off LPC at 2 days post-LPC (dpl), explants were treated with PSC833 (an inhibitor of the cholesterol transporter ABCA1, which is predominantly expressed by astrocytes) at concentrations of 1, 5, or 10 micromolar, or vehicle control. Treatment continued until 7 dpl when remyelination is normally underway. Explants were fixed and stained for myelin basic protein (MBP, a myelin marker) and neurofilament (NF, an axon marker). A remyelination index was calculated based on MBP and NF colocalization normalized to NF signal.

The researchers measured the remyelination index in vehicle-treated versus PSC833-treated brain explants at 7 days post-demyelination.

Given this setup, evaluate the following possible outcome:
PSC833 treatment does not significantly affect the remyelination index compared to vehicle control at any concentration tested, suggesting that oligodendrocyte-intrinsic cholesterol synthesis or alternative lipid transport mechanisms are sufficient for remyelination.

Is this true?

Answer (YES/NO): NO